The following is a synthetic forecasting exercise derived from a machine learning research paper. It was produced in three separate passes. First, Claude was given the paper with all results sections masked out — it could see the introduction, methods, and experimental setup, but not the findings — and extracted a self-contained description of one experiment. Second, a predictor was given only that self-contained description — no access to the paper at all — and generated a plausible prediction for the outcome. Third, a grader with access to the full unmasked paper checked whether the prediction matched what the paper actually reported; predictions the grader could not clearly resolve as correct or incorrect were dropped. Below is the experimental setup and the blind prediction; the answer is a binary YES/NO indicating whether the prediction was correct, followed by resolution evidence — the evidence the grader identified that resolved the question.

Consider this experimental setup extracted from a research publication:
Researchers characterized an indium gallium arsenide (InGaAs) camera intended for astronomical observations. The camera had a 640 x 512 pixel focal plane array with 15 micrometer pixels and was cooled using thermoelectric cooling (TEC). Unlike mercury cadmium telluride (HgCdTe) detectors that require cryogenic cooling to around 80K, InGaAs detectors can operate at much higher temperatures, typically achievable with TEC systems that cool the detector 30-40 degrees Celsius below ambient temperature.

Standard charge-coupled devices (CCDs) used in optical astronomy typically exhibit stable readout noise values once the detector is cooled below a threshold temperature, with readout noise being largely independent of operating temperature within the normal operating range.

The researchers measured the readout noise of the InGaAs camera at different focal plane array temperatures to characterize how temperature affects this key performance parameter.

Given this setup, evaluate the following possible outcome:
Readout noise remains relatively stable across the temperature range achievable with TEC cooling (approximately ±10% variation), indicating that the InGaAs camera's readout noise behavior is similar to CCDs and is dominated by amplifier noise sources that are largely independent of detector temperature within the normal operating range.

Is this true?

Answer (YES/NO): NO